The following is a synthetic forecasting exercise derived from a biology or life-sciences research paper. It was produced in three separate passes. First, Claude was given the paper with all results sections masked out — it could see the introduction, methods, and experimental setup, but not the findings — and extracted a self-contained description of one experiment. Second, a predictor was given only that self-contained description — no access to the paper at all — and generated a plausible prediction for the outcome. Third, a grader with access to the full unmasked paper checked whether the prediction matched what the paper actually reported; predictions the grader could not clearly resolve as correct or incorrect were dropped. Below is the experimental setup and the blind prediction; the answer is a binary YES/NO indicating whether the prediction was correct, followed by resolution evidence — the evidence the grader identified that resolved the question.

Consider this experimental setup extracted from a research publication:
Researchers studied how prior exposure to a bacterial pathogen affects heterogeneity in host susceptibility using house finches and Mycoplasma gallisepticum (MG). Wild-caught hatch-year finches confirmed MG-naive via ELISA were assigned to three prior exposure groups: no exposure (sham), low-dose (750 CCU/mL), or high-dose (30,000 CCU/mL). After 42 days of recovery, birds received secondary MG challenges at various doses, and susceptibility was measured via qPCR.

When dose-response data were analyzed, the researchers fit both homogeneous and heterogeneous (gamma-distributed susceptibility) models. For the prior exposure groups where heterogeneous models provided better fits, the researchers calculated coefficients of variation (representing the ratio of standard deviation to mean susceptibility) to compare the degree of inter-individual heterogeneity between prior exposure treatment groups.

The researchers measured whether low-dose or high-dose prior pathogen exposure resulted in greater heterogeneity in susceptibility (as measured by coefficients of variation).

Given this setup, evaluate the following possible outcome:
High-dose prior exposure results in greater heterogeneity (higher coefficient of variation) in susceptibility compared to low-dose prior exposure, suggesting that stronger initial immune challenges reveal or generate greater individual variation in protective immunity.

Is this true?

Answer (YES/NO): YES